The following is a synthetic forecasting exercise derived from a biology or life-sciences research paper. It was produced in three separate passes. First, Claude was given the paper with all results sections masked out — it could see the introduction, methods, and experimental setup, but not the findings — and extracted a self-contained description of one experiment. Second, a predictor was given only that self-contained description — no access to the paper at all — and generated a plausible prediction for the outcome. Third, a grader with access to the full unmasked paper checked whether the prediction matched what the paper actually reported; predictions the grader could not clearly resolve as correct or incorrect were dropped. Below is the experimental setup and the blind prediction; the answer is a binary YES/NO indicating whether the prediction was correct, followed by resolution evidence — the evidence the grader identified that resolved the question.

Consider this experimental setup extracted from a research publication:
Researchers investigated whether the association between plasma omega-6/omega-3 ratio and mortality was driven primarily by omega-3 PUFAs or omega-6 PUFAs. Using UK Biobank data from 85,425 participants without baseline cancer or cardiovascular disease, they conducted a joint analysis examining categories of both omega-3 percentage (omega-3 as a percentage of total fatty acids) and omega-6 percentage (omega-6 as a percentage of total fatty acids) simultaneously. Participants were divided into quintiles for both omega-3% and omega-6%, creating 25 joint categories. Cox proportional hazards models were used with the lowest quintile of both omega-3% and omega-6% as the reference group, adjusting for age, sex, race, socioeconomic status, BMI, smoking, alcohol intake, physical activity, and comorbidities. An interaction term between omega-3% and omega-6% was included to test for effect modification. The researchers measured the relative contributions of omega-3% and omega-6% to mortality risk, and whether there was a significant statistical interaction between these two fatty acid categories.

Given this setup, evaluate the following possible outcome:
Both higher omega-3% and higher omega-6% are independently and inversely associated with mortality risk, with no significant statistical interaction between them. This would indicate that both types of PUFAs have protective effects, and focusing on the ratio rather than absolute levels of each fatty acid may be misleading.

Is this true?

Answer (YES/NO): NO